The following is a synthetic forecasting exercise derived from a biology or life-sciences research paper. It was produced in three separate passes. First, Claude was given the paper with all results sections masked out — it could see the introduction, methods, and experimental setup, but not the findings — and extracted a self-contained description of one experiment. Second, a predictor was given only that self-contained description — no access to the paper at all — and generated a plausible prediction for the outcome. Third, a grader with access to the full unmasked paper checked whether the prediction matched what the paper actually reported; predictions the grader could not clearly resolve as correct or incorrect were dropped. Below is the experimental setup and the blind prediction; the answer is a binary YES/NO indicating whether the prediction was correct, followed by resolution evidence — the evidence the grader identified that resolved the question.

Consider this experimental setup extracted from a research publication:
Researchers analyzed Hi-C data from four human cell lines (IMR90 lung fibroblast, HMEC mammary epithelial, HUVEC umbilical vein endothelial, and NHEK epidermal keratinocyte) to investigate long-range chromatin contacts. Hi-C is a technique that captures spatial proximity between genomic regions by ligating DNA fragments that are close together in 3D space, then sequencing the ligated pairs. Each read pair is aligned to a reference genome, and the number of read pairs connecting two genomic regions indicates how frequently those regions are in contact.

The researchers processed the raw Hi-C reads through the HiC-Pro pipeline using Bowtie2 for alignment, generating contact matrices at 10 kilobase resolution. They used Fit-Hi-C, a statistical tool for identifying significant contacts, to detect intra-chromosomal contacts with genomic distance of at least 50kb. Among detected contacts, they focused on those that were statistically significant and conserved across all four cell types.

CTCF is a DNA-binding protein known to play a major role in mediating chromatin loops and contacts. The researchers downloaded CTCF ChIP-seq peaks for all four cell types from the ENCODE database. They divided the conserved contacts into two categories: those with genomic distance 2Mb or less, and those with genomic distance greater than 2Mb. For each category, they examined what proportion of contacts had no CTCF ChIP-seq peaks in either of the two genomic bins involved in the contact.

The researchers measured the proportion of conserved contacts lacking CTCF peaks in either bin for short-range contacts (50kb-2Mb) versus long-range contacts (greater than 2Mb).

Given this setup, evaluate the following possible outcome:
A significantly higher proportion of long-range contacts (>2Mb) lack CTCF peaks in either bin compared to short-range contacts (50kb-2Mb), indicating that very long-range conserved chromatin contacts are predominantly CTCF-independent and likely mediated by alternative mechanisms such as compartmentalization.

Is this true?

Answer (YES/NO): NO